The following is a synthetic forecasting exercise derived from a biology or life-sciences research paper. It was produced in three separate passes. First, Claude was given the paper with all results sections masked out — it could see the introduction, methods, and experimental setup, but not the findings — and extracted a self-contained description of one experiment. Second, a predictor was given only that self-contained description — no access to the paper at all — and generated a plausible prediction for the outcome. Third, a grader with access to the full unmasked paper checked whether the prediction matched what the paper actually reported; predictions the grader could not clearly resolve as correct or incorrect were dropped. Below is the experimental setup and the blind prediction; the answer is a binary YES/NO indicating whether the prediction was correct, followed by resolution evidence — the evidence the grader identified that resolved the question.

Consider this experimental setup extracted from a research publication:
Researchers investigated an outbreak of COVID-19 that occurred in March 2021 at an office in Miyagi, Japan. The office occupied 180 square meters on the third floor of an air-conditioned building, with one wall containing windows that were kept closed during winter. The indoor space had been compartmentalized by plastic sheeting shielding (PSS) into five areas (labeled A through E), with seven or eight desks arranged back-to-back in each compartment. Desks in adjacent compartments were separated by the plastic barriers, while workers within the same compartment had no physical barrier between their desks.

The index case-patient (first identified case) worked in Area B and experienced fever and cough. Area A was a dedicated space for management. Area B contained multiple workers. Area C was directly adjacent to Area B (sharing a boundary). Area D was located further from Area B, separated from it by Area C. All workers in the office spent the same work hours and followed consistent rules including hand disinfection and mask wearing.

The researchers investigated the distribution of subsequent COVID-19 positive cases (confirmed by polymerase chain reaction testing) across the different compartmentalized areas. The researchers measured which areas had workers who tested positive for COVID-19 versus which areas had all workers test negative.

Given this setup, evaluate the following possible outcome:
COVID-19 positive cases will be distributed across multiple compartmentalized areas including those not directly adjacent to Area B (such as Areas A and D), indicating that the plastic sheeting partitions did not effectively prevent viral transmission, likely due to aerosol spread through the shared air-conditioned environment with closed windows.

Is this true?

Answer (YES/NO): NO